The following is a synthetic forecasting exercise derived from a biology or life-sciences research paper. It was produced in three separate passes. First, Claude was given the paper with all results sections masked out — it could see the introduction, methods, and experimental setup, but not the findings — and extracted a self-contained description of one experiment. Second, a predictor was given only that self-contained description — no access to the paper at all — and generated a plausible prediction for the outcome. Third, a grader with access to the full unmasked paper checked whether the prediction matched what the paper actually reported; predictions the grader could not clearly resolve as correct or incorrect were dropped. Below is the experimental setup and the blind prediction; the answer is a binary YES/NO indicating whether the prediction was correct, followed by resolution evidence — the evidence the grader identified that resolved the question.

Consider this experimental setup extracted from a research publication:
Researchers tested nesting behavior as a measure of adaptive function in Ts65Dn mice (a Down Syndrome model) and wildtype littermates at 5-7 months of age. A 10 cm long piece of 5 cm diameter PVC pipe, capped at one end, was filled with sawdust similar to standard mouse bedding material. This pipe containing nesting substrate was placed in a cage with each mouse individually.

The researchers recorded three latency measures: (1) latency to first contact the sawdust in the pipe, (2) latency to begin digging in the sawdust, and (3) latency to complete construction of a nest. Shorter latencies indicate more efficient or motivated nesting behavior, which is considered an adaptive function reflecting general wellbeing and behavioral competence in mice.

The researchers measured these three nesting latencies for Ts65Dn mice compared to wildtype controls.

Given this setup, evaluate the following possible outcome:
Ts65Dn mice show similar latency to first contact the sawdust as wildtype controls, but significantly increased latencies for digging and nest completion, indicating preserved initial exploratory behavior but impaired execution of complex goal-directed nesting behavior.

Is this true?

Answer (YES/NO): NO